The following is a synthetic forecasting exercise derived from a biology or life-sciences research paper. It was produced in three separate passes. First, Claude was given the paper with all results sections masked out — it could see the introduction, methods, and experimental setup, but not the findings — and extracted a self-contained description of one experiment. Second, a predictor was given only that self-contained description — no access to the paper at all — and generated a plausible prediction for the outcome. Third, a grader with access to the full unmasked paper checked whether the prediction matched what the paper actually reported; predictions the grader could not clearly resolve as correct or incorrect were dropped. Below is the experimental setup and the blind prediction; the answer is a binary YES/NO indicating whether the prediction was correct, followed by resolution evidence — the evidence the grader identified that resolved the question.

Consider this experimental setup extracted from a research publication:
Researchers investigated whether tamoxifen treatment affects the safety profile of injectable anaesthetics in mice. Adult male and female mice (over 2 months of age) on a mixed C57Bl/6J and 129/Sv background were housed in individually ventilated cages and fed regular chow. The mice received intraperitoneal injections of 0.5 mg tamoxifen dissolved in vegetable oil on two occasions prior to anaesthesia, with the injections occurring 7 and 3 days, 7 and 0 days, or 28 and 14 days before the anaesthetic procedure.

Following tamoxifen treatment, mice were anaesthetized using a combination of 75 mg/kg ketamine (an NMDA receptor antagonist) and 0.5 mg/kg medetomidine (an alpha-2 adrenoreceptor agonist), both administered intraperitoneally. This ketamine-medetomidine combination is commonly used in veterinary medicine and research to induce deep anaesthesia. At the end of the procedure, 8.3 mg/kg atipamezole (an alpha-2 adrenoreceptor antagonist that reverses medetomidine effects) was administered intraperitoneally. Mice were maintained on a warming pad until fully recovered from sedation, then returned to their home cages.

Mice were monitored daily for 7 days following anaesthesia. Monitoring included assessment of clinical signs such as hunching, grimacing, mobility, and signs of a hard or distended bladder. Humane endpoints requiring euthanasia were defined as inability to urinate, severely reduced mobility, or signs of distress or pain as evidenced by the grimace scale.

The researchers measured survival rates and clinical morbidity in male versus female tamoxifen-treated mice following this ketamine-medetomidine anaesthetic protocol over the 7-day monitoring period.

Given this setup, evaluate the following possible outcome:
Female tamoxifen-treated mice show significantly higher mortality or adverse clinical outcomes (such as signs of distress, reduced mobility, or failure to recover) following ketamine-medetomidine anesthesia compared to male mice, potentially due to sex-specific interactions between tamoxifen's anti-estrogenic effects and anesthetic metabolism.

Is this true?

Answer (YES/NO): NO